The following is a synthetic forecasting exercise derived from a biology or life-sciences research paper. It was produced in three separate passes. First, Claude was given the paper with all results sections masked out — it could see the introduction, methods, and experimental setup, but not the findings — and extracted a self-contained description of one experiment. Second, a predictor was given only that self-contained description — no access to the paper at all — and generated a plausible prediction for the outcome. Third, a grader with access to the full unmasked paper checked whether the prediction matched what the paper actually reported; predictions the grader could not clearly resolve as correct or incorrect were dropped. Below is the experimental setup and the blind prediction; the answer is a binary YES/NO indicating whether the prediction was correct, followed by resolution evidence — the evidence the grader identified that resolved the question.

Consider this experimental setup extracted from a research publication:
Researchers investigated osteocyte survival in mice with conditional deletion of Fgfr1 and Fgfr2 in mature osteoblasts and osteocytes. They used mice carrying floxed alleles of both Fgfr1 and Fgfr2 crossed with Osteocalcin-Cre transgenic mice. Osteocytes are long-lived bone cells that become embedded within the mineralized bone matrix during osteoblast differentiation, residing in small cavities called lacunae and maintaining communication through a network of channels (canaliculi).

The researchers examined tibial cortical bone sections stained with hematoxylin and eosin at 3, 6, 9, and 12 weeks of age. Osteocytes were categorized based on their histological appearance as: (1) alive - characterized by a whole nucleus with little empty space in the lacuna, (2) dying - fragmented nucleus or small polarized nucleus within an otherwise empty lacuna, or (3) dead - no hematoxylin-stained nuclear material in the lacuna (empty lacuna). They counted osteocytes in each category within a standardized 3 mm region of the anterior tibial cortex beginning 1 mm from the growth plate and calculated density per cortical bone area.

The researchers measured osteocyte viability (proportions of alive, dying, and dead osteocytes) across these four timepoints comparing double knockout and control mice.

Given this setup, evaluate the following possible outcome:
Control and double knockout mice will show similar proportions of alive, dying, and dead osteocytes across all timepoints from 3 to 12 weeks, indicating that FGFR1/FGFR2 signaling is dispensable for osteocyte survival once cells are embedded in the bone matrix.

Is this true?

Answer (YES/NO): NO